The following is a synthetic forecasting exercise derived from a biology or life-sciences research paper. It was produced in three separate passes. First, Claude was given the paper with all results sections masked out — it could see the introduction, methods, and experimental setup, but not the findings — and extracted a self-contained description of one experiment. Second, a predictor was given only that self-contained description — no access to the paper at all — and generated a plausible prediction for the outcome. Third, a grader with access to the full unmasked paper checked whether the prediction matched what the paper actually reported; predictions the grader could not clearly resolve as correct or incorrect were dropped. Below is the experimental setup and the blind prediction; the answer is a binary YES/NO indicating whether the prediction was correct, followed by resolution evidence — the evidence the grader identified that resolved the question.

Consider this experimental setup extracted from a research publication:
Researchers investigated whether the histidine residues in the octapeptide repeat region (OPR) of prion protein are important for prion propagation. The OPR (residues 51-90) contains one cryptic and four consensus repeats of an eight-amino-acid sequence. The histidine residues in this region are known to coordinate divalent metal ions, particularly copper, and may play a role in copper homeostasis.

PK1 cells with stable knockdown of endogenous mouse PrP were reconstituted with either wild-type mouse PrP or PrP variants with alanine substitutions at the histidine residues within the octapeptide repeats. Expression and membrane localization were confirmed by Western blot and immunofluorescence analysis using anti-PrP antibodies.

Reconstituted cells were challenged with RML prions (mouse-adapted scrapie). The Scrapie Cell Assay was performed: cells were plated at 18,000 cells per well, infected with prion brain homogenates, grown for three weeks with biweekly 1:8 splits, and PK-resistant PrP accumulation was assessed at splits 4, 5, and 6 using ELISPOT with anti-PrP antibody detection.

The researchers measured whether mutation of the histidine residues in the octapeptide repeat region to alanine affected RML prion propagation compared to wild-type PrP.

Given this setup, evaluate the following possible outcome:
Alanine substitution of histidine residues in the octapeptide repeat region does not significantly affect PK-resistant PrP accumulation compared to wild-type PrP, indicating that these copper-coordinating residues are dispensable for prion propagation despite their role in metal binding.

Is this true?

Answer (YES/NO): YES